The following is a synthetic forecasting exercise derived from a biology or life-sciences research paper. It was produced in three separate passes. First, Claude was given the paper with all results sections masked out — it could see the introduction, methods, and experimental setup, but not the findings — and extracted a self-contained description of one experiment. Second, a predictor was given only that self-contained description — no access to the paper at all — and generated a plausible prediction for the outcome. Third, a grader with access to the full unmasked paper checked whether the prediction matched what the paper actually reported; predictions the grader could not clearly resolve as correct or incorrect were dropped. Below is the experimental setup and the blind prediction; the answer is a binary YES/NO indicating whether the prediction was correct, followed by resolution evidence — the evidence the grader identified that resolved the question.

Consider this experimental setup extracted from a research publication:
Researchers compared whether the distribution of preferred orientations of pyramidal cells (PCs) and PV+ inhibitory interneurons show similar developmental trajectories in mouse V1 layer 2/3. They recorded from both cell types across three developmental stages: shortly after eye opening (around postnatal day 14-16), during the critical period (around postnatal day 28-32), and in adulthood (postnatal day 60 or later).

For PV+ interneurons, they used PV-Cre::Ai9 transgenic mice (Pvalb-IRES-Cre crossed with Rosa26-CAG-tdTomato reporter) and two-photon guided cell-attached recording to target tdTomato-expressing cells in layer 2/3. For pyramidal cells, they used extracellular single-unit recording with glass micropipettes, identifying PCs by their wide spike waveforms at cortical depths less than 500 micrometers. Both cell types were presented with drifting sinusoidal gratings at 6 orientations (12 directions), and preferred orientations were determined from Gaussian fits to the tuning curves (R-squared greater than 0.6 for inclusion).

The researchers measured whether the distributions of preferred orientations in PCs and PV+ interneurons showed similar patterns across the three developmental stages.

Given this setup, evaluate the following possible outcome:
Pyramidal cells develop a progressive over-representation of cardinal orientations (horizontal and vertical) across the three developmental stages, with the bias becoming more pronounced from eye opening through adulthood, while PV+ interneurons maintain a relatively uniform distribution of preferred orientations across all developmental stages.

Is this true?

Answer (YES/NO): NO